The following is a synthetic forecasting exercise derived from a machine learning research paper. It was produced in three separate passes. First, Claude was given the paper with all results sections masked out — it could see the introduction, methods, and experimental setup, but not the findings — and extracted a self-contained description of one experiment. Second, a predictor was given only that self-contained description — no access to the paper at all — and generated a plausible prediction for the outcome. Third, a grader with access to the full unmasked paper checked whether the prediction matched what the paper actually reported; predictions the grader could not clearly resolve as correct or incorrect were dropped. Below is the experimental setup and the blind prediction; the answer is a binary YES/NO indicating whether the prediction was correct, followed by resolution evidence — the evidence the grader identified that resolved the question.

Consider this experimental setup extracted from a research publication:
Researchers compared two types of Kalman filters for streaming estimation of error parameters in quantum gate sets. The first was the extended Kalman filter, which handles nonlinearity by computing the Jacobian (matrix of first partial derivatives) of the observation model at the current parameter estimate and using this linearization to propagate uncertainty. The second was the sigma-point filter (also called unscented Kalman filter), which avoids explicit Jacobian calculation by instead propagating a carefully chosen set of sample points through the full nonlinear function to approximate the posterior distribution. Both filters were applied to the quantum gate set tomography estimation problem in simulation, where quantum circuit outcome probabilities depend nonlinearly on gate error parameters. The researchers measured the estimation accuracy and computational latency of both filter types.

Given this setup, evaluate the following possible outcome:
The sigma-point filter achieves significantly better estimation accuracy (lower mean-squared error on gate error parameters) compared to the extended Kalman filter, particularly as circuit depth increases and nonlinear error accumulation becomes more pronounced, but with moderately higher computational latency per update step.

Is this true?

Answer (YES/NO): NO